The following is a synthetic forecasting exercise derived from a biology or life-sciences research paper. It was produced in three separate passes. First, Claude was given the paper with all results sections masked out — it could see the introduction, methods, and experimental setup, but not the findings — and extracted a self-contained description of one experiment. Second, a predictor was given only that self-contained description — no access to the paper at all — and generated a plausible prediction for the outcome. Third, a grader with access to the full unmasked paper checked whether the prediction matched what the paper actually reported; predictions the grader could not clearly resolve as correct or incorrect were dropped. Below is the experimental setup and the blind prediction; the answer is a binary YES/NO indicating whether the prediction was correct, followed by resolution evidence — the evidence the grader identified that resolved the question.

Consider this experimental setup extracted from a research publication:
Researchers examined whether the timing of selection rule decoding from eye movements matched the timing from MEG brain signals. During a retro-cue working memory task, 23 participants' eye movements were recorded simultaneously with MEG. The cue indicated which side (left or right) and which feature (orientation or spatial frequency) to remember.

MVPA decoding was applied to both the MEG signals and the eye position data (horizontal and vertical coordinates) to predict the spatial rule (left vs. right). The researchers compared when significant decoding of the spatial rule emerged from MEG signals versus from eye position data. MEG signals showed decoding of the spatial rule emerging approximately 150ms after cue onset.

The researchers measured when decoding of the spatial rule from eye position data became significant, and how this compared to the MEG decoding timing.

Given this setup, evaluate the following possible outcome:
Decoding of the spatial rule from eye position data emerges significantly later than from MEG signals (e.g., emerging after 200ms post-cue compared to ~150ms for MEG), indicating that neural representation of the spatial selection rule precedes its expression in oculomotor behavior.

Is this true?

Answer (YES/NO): YES